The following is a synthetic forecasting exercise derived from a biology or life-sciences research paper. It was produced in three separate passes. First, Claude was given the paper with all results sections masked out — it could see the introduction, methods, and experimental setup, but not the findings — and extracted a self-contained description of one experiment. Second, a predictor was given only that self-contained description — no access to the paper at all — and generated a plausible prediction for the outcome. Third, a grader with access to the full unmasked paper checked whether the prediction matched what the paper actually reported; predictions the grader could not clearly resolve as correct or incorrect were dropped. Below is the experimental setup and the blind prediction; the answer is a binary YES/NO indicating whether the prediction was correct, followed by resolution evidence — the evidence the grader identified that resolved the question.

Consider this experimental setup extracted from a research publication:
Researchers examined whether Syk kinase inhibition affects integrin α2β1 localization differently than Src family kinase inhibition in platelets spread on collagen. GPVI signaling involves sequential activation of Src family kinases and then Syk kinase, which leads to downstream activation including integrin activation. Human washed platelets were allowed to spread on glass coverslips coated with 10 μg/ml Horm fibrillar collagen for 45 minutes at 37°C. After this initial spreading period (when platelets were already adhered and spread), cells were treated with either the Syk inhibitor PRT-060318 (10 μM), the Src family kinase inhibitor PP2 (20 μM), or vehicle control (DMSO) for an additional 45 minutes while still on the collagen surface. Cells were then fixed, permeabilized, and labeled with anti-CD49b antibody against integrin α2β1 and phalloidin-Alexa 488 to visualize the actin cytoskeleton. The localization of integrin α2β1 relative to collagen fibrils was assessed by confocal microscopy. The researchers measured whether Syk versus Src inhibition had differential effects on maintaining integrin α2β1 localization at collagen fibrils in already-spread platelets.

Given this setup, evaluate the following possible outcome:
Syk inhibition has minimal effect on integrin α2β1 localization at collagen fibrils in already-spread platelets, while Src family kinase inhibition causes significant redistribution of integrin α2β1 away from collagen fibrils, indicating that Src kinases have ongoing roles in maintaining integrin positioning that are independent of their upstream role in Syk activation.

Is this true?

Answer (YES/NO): NO